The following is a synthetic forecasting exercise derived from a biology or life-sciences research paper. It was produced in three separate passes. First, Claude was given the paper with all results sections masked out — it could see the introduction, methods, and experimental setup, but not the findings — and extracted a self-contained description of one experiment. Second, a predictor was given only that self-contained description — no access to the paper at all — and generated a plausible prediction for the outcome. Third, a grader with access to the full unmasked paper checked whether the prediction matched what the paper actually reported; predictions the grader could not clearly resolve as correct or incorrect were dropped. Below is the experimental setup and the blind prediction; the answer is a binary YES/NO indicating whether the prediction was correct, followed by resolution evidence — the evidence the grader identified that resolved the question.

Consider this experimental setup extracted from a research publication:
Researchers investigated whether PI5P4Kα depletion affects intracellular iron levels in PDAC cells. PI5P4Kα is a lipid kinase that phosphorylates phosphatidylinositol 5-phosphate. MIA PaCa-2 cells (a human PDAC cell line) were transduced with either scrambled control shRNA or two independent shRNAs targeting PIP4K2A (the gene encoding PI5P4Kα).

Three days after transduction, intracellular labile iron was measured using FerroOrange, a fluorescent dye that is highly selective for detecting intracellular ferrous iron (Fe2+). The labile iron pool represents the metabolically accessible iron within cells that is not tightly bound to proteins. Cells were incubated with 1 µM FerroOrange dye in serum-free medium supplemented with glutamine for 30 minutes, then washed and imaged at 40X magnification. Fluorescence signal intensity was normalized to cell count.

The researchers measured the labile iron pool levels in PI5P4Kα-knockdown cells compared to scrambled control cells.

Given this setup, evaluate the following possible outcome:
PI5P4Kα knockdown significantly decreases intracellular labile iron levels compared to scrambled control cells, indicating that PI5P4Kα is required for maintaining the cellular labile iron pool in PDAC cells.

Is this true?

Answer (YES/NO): YES